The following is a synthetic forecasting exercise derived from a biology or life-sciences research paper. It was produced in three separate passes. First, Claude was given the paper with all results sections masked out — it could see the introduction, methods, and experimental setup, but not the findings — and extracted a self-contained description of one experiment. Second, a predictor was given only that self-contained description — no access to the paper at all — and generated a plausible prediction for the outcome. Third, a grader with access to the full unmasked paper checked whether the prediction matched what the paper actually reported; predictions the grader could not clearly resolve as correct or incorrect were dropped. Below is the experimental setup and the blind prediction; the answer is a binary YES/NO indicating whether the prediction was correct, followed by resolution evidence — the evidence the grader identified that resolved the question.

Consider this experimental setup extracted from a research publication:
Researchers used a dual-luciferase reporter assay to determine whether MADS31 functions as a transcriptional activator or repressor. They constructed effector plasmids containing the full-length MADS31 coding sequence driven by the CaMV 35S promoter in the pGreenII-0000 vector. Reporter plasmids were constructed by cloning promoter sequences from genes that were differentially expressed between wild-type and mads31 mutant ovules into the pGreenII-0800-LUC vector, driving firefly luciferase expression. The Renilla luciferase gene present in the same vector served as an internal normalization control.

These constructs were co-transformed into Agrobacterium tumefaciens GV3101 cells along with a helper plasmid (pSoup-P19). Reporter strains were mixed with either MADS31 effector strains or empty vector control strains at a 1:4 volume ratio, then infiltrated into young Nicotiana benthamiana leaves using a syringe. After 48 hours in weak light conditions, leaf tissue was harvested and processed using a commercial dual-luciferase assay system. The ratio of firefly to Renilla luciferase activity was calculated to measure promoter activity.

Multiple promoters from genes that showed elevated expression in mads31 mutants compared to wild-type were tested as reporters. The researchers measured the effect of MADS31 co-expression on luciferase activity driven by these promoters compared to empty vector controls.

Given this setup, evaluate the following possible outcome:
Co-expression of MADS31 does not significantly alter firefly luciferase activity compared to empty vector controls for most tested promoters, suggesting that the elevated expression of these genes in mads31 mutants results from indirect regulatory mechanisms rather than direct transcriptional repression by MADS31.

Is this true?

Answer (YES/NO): NO